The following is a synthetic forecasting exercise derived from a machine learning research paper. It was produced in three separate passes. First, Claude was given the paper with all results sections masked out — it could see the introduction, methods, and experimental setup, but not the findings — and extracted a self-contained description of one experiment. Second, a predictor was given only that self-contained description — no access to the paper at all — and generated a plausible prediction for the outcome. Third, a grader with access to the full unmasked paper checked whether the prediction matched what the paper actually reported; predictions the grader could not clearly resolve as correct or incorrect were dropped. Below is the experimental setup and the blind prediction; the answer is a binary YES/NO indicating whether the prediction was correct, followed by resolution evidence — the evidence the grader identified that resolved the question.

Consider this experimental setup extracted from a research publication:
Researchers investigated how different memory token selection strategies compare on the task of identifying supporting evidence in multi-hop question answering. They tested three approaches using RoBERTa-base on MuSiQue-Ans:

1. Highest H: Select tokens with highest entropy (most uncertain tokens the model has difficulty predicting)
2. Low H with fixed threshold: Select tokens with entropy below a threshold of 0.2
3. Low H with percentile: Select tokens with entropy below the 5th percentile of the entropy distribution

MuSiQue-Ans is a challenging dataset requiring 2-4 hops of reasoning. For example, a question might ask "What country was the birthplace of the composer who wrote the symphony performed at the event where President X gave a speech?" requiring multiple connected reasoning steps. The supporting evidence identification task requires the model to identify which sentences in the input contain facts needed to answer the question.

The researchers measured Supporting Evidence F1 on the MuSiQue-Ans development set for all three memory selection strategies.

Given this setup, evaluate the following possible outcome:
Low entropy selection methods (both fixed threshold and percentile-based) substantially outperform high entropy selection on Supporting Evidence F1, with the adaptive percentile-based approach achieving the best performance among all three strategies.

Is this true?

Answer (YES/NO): NO